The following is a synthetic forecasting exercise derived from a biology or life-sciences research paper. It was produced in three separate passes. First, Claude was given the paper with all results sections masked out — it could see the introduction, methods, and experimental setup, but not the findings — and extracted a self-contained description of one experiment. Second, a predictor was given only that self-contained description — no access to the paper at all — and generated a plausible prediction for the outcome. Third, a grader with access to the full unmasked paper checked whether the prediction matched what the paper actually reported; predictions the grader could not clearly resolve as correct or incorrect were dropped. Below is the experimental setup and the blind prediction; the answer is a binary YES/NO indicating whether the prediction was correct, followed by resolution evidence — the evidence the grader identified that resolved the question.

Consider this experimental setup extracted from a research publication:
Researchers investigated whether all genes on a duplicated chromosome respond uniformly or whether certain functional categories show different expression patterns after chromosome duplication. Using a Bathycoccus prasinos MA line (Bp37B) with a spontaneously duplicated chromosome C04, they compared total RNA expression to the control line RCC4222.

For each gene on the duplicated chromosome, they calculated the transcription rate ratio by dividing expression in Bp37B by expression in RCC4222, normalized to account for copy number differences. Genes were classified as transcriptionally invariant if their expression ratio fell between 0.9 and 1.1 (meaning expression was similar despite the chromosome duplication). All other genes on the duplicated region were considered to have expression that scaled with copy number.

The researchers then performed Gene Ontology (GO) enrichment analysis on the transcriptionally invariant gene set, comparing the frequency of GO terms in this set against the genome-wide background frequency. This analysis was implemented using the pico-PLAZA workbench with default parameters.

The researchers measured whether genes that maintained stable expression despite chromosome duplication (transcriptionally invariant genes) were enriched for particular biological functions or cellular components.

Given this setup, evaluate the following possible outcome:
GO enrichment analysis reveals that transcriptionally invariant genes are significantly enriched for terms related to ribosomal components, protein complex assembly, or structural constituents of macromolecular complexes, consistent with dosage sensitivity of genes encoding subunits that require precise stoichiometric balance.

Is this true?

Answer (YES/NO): NO